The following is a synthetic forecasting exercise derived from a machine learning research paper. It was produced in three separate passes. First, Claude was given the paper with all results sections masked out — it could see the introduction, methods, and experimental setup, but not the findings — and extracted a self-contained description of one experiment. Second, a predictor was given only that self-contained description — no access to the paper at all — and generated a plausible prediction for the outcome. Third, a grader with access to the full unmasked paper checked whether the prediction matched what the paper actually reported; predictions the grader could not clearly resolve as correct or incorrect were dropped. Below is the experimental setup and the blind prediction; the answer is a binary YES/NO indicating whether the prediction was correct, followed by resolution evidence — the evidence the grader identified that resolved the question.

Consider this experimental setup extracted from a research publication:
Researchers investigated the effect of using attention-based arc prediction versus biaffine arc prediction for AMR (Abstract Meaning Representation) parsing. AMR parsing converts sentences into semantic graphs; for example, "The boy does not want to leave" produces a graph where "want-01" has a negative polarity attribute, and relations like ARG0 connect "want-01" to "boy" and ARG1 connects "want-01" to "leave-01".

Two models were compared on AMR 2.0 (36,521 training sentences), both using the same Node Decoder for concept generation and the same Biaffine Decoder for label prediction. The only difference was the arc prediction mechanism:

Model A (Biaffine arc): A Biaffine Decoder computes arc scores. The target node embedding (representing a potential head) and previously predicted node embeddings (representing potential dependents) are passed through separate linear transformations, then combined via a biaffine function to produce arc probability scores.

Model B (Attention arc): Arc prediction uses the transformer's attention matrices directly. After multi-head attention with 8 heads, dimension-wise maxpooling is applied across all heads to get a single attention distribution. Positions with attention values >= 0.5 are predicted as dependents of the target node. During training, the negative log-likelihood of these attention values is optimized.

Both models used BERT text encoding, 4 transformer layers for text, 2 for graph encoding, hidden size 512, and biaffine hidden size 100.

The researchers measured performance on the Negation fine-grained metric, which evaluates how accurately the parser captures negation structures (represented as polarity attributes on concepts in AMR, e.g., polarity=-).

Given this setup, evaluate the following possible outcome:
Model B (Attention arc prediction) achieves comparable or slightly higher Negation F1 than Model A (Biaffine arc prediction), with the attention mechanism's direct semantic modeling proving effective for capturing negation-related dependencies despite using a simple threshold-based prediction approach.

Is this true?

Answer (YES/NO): NO